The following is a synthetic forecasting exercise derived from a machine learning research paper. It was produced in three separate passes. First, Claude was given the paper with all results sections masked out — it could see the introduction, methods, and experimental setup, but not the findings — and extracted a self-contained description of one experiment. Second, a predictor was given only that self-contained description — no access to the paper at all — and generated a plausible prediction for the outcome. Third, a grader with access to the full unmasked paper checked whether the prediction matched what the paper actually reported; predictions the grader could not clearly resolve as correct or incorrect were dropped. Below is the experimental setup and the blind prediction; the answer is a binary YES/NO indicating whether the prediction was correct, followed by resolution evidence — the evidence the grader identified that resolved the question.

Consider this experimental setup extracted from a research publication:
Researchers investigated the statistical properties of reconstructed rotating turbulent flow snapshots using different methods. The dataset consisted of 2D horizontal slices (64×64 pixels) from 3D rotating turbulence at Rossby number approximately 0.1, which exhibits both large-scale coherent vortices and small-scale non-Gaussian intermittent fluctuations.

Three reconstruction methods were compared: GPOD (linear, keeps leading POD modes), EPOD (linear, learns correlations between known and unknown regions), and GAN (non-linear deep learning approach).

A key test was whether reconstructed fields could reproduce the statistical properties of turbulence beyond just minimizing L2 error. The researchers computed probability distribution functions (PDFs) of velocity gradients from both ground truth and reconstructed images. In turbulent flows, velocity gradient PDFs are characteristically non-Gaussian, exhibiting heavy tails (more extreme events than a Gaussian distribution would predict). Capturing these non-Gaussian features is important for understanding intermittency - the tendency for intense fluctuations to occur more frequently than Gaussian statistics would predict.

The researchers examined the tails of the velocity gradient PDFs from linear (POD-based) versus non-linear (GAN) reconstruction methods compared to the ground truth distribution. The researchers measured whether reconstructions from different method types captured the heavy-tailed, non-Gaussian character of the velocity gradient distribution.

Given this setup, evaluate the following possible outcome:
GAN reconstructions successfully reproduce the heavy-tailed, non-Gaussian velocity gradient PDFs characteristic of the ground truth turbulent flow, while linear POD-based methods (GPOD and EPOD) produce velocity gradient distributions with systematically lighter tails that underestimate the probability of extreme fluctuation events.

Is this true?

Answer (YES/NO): YES